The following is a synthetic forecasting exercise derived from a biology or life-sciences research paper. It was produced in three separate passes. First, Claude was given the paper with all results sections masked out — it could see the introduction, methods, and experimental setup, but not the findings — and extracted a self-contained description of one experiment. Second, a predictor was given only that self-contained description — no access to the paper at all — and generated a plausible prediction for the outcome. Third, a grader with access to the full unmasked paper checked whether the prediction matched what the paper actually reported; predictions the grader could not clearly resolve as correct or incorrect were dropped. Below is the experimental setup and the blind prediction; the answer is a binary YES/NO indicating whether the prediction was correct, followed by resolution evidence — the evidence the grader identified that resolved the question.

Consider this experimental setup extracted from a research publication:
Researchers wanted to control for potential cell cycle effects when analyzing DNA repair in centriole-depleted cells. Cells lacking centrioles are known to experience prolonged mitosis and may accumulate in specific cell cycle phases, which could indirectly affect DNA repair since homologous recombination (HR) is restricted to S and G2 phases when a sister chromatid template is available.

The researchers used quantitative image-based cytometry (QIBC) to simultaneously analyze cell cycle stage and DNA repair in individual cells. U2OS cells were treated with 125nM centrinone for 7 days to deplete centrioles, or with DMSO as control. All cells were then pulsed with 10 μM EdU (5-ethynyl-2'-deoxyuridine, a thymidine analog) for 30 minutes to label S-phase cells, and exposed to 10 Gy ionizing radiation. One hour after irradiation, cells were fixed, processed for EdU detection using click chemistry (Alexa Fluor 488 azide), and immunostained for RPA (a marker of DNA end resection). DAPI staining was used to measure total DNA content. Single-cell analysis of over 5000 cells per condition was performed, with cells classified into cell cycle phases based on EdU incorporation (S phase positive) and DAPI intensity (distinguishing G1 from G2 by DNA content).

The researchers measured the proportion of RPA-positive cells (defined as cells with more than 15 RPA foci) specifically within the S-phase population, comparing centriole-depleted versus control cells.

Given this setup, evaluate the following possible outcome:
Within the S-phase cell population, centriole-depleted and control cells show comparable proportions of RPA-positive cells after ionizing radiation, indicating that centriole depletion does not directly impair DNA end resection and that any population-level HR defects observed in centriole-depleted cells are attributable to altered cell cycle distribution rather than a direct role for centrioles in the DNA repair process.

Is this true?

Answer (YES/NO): NO